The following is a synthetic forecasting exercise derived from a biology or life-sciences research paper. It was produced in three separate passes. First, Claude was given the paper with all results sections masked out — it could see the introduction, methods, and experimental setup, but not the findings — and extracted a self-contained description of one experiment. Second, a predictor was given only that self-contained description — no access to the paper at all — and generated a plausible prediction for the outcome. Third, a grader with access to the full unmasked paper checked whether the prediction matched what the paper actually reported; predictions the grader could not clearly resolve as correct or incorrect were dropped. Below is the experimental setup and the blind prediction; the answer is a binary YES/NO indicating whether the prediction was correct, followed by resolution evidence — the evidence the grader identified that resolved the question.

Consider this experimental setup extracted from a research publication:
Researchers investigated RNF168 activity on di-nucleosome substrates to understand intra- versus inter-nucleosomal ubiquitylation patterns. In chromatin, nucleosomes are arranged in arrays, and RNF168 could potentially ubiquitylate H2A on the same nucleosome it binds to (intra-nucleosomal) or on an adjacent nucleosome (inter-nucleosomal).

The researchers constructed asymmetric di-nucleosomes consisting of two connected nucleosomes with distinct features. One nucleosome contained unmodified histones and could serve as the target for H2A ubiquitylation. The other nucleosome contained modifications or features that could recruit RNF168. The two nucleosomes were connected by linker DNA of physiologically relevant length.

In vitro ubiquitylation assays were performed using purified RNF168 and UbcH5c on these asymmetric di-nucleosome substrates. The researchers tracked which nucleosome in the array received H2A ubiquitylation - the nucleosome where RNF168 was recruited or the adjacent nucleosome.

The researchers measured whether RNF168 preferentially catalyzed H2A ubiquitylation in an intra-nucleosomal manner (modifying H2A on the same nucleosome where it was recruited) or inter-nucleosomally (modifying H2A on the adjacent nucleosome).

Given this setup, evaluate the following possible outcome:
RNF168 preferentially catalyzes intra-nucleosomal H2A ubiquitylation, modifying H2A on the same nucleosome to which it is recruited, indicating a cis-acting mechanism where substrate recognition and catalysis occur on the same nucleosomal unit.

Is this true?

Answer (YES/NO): NO